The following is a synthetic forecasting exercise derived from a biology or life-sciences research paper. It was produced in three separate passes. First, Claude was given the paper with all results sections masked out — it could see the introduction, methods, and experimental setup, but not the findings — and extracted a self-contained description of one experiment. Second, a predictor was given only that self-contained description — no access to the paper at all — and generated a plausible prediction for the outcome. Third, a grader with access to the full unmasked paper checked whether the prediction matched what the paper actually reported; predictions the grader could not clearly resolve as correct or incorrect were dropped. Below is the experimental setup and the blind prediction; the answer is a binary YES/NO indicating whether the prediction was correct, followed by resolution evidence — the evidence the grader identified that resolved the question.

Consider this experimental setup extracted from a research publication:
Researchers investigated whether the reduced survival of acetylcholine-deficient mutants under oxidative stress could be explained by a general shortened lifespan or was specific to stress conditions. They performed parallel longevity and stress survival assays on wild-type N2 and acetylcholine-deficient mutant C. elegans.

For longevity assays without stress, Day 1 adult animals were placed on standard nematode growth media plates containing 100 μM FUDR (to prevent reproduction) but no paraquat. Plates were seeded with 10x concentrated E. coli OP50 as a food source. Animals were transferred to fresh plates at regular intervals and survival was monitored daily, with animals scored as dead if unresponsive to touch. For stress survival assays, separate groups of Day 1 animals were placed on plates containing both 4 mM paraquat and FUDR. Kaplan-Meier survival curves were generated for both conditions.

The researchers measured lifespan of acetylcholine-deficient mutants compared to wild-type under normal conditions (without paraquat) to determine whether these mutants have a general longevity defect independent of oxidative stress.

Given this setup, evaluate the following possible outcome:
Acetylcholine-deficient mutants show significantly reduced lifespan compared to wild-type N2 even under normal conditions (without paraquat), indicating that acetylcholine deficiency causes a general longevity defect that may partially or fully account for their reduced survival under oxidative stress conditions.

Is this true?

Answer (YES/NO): NO